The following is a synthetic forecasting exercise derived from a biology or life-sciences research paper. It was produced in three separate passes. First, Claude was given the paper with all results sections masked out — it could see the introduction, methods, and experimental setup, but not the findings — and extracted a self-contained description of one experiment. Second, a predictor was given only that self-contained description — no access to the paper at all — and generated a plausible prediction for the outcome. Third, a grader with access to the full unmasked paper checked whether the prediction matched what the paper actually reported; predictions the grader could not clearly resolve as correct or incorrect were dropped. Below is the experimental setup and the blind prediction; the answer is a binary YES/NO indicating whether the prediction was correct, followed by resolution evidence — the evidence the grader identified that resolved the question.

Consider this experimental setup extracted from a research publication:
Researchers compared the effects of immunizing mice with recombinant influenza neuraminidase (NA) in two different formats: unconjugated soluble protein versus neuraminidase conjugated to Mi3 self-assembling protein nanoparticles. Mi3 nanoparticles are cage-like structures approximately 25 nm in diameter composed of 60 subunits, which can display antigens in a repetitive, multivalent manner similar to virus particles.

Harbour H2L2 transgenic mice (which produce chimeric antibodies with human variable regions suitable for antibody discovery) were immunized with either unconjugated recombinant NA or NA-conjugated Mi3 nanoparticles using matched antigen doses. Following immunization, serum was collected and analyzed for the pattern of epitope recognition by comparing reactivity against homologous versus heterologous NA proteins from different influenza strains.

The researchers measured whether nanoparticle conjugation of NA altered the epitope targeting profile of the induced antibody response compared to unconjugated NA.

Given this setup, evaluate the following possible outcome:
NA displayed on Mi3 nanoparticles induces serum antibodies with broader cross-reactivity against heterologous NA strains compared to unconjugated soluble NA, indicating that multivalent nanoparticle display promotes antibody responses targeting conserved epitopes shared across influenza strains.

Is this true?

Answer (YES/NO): YES